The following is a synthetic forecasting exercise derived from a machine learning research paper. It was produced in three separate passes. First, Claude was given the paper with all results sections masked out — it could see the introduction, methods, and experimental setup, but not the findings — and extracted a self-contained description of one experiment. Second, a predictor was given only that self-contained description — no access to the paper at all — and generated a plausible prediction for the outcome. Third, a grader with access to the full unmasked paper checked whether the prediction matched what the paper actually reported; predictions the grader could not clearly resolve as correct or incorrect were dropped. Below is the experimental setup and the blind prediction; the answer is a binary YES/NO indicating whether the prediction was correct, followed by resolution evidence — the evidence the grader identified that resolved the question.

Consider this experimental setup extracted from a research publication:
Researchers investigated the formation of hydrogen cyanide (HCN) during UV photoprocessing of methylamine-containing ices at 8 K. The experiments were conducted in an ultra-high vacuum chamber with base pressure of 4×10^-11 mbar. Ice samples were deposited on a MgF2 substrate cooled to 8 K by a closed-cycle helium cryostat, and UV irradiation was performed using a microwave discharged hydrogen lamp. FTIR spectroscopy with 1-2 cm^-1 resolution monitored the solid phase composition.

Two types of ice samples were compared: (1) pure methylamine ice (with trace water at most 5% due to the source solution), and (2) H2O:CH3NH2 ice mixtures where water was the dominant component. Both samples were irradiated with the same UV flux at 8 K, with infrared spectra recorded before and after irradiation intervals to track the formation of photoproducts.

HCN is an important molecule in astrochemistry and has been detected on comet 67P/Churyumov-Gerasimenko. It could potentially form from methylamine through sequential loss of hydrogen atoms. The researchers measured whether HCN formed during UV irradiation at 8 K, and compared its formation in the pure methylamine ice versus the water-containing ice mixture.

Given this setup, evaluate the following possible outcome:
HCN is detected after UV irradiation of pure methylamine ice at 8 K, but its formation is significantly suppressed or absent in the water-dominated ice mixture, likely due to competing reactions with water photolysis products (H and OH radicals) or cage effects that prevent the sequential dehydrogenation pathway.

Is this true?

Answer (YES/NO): NO